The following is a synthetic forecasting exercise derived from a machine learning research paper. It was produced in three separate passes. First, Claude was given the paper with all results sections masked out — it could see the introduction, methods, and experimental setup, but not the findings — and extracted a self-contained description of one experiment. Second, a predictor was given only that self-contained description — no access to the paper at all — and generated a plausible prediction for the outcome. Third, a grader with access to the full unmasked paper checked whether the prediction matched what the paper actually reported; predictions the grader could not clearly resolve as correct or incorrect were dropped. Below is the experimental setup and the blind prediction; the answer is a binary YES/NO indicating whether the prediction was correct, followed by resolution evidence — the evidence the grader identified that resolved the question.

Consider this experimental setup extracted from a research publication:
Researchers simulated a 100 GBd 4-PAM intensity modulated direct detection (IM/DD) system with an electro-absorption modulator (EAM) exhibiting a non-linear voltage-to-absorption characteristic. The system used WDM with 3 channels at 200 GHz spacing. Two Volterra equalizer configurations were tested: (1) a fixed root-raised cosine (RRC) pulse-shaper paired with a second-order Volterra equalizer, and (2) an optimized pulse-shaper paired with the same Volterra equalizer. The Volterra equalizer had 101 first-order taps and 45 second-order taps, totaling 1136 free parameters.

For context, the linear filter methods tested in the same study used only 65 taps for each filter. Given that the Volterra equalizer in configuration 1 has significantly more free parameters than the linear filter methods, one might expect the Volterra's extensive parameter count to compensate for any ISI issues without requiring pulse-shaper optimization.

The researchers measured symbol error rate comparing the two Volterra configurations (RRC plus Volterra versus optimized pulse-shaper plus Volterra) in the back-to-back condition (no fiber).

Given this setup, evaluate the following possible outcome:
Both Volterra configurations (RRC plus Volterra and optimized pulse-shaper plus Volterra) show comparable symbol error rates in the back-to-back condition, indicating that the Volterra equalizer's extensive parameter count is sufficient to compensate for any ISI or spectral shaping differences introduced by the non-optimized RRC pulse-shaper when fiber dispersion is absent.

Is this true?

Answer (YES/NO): NO